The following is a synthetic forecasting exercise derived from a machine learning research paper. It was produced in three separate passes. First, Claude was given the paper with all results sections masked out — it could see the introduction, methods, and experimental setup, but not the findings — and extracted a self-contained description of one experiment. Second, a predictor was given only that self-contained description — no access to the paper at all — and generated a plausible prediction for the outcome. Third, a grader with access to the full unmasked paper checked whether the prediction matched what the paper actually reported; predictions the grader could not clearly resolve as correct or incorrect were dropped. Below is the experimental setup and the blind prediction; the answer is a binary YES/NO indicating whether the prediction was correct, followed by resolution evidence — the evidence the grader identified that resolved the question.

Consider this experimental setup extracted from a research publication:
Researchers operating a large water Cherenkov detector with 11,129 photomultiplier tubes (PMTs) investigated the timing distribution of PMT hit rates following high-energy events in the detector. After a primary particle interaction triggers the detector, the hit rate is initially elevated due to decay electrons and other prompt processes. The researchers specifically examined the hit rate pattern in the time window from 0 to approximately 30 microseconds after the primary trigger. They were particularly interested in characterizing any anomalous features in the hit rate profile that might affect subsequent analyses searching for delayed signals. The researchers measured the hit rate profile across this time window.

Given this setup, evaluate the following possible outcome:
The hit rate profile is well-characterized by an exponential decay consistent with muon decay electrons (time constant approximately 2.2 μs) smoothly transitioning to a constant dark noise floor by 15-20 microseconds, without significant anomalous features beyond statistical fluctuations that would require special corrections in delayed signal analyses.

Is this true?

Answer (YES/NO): NO